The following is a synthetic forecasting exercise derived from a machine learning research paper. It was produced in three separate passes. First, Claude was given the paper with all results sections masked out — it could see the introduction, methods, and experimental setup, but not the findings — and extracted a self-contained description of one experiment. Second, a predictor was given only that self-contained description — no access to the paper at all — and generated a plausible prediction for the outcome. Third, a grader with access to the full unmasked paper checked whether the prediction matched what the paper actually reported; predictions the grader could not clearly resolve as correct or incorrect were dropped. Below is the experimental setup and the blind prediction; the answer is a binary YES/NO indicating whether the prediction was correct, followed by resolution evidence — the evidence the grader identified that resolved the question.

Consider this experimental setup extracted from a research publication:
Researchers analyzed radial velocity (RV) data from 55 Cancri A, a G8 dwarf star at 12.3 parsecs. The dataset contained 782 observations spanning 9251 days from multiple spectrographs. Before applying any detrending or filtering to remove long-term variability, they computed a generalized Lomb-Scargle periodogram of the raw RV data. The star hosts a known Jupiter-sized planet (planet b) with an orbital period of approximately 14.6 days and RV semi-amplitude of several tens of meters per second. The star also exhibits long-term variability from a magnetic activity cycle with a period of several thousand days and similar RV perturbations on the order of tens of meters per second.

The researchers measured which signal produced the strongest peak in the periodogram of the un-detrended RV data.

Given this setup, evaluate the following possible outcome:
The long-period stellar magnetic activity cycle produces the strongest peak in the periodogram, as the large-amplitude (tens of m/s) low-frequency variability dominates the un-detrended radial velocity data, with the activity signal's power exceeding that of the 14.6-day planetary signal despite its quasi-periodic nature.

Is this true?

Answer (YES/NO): NO